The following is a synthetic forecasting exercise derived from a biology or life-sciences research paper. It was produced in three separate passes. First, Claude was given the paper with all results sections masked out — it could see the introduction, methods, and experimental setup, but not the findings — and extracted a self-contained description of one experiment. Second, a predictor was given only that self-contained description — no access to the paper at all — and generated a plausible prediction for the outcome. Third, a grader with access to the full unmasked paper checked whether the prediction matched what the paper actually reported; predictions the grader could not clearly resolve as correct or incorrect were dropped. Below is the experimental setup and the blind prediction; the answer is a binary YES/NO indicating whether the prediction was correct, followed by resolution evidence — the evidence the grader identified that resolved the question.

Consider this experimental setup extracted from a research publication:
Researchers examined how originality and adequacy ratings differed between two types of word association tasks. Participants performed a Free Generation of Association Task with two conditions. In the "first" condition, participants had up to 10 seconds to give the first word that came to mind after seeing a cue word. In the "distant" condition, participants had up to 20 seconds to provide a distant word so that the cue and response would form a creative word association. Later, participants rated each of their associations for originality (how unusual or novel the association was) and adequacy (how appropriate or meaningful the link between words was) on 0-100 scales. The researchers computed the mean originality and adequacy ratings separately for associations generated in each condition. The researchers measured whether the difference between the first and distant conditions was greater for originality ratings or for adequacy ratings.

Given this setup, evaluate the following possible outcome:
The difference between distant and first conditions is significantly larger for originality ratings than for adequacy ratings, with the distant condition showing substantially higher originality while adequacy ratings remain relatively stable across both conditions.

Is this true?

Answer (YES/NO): NO